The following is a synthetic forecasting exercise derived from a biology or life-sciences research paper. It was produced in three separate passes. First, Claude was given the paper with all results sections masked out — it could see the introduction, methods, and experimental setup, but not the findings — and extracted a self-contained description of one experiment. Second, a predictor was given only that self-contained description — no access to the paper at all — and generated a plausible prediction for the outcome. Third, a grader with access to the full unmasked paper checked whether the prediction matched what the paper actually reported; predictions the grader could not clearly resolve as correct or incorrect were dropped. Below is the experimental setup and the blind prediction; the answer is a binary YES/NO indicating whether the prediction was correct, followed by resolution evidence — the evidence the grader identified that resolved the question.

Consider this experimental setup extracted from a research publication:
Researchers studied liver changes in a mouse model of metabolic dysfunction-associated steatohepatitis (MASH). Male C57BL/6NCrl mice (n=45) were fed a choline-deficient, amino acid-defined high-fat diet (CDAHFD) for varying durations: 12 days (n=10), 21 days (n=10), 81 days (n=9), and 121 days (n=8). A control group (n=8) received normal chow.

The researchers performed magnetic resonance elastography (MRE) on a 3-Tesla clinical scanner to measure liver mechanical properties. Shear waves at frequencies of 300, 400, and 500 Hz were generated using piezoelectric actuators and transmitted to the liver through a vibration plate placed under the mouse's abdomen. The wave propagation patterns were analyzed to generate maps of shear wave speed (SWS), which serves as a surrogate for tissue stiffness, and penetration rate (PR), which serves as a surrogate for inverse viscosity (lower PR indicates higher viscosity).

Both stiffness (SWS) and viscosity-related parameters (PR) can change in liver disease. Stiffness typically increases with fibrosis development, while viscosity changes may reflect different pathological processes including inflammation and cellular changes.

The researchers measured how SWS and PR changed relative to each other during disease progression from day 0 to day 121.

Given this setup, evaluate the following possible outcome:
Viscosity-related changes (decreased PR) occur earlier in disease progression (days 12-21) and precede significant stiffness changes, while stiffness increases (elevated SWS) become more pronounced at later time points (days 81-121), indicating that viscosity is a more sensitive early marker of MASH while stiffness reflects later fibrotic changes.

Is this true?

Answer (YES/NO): NO